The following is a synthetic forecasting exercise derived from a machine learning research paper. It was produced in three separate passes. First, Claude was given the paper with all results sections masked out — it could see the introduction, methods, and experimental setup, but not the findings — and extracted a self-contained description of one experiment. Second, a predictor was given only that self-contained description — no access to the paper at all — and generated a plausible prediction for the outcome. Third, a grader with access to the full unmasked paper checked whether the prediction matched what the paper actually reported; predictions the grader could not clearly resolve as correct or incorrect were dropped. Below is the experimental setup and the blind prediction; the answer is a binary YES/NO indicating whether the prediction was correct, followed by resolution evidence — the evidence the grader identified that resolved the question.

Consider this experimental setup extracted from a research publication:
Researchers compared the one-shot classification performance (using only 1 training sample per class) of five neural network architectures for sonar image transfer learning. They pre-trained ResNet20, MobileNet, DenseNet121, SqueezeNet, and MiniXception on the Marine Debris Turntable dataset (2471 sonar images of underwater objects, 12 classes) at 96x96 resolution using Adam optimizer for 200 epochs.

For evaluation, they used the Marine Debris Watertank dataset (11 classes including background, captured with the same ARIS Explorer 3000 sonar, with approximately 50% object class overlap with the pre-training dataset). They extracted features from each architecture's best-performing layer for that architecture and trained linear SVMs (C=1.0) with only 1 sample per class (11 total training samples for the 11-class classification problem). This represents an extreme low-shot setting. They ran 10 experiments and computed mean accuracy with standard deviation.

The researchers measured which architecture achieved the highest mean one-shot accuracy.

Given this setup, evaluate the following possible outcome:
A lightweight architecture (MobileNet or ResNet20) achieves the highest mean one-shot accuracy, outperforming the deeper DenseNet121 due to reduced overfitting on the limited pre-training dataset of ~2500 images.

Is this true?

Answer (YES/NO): NO